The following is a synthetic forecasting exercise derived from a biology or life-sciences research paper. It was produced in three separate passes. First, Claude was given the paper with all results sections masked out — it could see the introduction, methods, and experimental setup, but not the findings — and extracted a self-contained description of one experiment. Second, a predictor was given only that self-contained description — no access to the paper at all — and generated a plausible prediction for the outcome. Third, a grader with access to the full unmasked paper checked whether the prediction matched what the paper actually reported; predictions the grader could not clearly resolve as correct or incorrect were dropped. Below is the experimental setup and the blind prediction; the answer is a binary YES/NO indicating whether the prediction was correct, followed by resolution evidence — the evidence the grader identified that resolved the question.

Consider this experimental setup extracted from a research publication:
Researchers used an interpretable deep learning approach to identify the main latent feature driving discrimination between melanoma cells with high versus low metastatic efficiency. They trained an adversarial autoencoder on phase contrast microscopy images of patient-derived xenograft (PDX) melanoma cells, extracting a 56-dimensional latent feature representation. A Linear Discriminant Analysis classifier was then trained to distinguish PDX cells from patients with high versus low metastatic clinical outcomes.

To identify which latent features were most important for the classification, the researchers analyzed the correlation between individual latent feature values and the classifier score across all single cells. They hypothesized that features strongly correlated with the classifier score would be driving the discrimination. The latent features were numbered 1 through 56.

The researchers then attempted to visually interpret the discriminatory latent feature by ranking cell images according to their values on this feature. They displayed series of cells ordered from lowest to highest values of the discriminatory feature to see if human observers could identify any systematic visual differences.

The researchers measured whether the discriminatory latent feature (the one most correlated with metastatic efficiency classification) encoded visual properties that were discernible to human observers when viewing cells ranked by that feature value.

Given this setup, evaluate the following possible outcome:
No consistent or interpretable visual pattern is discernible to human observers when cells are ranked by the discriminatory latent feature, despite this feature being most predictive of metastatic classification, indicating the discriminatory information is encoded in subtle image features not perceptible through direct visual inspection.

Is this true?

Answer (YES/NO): YES